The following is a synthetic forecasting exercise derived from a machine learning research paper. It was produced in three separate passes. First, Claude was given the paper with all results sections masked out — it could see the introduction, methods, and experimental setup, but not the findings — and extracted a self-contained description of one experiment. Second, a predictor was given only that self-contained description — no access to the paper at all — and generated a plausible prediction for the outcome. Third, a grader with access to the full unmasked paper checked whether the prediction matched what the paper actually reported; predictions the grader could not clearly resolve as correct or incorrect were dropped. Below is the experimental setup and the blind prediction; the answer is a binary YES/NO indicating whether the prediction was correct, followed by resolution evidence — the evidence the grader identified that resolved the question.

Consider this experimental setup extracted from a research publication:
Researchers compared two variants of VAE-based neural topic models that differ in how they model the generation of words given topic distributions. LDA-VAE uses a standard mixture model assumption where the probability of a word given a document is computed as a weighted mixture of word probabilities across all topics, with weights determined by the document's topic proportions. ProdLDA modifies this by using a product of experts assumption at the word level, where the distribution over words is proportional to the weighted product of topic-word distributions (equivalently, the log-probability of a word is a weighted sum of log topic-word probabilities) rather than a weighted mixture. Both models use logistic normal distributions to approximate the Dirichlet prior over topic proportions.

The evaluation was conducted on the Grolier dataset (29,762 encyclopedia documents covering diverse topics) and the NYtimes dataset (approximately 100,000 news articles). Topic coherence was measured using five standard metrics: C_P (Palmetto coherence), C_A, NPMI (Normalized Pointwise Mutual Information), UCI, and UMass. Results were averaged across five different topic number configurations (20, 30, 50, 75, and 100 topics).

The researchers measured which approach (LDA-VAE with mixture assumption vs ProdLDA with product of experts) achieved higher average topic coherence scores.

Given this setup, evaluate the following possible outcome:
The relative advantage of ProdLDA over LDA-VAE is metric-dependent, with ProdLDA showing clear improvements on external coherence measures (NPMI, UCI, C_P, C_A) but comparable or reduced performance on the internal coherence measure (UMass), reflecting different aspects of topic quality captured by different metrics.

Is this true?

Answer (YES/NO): NO